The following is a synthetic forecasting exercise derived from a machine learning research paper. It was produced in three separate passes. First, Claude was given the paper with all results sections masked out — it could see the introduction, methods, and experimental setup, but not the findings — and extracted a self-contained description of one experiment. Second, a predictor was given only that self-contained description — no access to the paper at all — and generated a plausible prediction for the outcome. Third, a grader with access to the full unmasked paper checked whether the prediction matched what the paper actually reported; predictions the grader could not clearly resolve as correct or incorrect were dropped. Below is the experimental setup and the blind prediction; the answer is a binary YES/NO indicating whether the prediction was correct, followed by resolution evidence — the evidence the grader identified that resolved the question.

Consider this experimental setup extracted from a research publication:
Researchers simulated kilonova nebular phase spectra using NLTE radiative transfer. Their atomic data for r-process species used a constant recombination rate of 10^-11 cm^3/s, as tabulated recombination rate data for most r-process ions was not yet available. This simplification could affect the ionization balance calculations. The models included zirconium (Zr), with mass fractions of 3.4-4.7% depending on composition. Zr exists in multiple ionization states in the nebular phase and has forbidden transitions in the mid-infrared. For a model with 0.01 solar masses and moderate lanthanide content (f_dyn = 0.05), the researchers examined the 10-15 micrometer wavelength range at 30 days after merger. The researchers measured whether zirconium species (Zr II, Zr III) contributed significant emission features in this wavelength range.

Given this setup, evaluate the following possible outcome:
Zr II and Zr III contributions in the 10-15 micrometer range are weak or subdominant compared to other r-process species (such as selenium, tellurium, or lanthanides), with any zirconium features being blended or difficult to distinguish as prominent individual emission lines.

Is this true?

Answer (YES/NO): YES